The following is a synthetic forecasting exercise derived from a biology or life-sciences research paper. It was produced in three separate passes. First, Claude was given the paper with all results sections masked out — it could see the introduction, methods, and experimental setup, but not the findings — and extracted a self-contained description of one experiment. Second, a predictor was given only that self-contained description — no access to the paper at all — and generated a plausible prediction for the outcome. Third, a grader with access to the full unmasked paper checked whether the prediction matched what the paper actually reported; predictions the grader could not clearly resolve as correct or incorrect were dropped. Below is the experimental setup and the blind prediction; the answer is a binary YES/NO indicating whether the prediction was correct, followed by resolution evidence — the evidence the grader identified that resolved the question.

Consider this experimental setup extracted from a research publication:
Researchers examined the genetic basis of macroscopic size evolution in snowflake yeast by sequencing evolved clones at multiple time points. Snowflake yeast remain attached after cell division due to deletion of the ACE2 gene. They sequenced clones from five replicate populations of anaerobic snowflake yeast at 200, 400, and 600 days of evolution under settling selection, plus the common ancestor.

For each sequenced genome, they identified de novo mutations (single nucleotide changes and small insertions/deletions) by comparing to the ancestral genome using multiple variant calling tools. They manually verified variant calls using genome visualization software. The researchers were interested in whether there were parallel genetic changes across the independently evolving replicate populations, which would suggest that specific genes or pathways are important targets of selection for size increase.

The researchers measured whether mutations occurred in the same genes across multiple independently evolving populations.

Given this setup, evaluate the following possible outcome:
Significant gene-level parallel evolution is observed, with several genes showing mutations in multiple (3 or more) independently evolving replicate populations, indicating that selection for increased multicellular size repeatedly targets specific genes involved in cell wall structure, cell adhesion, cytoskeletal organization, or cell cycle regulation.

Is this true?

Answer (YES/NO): NO